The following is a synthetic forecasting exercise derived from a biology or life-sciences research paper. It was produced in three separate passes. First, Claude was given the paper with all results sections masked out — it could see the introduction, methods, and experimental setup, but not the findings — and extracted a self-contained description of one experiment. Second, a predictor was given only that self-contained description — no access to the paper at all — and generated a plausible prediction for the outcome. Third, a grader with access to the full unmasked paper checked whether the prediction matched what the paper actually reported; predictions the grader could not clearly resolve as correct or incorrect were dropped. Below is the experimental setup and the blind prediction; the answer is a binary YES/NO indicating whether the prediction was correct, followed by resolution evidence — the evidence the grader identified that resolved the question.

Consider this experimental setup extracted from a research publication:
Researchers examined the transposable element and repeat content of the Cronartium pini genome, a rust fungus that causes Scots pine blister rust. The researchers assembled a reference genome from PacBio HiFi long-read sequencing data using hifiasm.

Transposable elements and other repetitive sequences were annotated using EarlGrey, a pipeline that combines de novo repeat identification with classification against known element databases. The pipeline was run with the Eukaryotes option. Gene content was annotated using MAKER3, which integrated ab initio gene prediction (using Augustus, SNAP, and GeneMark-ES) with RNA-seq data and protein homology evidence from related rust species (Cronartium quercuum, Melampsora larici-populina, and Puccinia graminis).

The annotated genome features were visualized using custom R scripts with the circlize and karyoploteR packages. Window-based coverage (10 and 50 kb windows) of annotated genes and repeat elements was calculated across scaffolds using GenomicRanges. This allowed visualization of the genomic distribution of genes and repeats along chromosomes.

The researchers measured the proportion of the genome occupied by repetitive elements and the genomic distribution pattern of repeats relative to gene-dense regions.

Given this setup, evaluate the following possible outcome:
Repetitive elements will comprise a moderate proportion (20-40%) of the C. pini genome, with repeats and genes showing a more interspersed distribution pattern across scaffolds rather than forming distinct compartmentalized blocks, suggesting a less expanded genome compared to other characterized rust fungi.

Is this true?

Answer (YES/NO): NO